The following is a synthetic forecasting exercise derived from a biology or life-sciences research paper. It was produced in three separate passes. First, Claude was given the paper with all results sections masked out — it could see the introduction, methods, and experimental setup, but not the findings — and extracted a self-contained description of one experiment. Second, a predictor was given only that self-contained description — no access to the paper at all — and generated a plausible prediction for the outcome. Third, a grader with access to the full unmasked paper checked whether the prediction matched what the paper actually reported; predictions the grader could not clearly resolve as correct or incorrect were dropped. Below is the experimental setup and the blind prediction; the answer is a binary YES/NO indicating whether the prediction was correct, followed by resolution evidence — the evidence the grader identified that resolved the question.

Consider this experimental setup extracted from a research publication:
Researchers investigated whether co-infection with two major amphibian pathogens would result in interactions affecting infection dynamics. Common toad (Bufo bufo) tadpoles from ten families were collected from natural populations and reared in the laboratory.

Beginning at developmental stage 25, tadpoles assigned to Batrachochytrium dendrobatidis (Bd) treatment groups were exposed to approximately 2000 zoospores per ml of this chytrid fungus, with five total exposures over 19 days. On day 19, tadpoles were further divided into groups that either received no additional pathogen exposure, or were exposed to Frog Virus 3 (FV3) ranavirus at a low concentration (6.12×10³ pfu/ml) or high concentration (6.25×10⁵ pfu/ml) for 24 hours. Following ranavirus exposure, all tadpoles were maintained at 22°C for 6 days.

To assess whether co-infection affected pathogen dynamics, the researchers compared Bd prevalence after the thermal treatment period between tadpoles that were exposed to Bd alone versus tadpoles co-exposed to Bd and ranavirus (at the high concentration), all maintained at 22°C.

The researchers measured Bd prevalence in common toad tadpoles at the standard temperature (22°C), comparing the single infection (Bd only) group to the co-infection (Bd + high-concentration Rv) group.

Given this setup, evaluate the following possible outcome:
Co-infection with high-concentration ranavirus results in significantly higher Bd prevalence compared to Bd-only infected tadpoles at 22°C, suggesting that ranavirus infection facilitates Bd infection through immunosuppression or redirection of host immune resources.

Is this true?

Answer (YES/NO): NO